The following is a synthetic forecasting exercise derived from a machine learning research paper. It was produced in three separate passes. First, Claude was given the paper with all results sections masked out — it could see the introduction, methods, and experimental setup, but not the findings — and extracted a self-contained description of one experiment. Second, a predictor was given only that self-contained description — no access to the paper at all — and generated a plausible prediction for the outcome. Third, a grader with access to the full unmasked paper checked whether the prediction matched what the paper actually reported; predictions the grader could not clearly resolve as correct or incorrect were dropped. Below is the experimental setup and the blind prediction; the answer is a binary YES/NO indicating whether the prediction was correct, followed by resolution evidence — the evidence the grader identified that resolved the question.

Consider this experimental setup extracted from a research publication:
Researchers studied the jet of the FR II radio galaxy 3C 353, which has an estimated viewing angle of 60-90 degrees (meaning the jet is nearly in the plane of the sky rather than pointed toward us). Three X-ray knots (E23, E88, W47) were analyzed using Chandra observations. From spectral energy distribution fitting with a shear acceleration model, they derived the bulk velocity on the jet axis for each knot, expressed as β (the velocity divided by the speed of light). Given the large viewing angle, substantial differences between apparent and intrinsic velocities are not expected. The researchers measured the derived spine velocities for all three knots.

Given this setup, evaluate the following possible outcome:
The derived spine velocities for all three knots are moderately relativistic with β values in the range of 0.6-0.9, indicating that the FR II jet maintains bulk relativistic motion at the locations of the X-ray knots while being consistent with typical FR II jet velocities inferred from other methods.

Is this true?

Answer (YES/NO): NO